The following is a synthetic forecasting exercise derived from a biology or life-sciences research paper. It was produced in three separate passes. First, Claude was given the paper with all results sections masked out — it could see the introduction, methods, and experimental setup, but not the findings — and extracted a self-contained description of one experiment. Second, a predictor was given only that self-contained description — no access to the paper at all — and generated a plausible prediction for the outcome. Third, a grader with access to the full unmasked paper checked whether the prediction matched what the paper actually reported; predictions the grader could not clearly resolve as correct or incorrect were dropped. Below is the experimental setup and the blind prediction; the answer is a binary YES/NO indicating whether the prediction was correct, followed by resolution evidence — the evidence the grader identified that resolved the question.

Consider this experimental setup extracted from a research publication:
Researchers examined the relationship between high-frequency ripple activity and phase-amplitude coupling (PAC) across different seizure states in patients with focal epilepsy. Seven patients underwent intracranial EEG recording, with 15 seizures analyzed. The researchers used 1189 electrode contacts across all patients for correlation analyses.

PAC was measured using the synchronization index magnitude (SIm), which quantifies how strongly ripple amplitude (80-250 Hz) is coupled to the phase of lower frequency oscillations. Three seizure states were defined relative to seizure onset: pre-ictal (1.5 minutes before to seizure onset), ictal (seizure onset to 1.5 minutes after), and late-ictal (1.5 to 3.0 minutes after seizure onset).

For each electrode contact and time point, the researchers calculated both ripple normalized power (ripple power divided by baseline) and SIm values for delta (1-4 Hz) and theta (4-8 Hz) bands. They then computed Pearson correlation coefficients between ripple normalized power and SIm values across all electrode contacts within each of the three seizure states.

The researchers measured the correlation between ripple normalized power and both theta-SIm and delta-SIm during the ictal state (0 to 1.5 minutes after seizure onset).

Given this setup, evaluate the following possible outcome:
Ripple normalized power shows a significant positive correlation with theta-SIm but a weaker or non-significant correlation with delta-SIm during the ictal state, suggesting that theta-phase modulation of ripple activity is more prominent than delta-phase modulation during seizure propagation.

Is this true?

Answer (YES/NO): NO